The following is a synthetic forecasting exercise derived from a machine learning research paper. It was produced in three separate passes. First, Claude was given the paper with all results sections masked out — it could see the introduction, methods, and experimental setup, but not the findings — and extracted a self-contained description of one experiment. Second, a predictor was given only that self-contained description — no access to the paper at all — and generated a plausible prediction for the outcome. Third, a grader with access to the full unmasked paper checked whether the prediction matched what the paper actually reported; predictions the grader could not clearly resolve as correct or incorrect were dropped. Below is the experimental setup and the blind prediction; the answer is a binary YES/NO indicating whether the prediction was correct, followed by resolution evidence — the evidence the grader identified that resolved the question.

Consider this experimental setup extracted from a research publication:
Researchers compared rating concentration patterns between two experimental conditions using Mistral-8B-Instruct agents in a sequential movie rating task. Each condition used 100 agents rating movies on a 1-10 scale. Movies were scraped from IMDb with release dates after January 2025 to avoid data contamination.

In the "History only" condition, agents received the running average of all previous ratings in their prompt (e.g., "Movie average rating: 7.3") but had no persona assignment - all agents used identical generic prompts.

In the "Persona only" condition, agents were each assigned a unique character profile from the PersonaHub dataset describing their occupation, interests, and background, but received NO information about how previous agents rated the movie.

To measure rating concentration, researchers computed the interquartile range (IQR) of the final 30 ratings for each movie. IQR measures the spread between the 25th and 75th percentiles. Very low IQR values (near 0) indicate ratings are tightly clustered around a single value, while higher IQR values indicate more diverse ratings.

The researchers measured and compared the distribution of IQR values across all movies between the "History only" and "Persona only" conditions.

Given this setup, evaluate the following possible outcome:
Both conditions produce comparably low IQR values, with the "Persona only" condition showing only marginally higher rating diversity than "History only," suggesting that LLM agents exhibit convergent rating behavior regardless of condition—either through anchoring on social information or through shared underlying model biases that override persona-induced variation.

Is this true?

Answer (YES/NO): NO